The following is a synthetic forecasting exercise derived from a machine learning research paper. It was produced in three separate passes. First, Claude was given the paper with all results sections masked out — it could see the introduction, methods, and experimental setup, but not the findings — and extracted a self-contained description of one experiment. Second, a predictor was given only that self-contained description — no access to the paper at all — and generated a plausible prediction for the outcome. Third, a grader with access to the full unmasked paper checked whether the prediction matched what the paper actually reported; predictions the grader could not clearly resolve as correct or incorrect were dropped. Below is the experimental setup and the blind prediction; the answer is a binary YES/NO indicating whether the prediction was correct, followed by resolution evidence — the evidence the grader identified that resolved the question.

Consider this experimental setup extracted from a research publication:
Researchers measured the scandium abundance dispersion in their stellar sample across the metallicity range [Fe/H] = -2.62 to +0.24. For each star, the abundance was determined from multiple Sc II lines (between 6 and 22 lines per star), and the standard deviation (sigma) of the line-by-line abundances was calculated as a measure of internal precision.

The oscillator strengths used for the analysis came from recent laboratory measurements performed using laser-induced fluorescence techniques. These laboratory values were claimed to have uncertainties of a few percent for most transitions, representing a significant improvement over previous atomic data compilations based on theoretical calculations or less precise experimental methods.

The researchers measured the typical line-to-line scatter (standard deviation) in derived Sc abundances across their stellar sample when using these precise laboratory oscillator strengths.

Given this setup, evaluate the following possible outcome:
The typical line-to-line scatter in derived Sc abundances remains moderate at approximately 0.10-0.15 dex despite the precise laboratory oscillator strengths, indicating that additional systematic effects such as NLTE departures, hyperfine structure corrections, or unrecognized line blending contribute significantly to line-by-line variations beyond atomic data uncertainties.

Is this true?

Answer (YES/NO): NO